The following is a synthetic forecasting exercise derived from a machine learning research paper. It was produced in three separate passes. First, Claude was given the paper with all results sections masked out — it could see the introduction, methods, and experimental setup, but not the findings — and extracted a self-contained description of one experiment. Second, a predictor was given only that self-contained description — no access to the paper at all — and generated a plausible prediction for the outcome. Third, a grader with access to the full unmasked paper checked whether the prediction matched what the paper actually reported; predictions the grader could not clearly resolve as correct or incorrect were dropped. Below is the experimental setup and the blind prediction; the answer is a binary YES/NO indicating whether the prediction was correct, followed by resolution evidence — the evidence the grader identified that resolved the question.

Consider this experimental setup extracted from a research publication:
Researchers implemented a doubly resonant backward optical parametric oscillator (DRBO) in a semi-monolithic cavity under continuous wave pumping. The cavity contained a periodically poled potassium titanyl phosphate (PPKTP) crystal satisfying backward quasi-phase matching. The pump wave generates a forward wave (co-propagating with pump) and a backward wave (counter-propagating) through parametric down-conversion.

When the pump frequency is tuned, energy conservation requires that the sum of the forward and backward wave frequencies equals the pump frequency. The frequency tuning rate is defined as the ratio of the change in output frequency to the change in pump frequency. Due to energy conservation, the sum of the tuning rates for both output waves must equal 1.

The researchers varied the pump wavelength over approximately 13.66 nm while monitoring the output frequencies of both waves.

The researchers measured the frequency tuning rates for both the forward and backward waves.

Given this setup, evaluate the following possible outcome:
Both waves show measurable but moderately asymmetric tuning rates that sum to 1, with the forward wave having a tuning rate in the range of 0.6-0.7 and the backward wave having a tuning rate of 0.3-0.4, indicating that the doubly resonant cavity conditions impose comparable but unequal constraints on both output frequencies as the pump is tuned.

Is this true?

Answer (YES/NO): NO